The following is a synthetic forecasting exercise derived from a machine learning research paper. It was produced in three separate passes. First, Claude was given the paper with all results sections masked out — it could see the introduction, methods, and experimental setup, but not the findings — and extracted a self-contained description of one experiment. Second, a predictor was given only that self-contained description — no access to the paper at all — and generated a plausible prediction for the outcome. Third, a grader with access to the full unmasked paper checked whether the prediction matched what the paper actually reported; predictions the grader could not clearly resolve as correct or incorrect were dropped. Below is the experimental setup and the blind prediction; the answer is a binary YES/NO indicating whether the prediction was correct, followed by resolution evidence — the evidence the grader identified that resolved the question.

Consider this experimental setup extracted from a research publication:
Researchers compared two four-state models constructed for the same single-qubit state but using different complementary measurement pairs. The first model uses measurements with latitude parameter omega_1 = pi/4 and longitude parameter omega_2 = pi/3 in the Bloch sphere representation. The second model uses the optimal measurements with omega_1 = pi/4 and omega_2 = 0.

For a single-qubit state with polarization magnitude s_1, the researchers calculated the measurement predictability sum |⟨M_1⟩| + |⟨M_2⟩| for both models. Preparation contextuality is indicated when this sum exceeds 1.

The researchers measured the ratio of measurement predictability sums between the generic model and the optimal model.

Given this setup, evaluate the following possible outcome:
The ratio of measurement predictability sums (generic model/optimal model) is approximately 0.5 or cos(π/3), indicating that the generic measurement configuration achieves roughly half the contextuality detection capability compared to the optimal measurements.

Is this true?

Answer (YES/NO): NO